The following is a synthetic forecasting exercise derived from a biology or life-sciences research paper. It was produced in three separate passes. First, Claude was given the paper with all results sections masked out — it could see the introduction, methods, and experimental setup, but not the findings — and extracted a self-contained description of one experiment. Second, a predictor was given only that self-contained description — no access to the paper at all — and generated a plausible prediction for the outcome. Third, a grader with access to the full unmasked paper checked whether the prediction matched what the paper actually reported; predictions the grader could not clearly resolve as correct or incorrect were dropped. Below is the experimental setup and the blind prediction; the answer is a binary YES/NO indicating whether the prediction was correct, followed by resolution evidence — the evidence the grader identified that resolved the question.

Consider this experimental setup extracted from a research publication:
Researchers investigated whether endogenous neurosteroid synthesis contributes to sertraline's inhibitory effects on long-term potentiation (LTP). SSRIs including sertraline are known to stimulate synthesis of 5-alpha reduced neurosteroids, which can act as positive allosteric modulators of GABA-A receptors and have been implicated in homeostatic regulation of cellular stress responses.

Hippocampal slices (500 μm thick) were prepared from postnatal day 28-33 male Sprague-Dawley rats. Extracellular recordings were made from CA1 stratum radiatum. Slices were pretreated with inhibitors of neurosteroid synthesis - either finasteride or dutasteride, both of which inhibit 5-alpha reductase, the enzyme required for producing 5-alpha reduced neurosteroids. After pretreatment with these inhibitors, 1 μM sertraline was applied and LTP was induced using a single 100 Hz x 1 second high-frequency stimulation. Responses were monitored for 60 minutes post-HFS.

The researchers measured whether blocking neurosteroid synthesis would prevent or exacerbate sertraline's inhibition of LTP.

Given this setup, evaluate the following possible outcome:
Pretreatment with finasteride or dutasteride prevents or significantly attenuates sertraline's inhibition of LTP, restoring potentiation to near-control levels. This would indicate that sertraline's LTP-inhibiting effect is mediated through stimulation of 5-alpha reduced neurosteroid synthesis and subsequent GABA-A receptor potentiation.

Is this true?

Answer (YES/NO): NO